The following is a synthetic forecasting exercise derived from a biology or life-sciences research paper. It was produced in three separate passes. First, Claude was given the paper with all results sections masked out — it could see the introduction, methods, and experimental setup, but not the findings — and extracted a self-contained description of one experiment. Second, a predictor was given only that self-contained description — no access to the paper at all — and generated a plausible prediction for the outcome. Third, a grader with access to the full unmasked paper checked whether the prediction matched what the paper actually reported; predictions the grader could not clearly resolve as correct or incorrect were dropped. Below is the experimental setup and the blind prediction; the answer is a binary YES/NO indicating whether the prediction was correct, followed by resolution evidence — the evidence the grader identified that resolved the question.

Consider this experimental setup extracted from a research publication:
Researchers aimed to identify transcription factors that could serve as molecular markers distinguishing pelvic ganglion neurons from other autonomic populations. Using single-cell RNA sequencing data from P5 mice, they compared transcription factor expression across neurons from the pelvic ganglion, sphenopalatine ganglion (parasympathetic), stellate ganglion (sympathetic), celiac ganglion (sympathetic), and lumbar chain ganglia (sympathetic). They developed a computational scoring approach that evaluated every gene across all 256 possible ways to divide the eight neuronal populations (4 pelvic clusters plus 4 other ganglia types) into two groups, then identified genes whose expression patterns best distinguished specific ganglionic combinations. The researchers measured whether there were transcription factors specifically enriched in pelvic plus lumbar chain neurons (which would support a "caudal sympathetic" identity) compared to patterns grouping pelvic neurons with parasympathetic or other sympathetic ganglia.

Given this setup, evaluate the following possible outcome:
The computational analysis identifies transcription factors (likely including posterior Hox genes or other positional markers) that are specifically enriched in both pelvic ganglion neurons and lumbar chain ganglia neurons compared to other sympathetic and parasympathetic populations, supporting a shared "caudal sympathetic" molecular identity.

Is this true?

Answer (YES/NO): YES